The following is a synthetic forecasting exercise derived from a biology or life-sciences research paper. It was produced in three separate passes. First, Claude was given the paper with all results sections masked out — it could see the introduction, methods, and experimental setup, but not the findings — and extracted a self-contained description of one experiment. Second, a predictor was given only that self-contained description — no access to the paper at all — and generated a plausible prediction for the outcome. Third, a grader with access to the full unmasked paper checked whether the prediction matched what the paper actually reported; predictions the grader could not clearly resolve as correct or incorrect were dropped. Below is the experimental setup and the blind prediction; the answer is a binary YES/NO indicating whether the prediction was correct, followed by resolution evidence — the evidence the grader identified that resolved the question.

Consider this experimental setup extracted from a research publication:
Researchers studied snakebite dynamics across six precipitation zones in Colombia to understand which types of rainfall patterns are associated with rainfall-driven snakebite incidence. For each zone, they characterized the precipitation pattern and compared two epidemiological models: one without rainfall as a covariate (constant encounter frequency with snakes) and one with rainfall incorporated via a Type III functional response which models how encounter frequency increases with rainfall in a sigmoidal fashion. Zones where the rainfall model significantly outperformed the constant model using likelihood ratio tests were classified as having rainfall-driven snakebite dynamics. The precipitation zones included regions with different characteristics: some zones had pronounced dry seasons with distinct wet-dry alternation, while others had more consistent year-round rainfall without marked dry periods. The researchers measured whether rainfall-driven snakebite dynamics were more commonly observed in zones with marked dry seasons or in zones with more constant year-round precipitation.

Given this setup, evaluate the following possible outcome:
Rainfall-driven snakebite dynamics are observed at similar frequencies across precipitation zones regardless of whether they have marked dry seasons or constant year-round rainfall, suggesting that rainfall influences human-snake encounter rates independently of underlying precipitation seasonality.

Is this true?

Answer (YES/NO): NO